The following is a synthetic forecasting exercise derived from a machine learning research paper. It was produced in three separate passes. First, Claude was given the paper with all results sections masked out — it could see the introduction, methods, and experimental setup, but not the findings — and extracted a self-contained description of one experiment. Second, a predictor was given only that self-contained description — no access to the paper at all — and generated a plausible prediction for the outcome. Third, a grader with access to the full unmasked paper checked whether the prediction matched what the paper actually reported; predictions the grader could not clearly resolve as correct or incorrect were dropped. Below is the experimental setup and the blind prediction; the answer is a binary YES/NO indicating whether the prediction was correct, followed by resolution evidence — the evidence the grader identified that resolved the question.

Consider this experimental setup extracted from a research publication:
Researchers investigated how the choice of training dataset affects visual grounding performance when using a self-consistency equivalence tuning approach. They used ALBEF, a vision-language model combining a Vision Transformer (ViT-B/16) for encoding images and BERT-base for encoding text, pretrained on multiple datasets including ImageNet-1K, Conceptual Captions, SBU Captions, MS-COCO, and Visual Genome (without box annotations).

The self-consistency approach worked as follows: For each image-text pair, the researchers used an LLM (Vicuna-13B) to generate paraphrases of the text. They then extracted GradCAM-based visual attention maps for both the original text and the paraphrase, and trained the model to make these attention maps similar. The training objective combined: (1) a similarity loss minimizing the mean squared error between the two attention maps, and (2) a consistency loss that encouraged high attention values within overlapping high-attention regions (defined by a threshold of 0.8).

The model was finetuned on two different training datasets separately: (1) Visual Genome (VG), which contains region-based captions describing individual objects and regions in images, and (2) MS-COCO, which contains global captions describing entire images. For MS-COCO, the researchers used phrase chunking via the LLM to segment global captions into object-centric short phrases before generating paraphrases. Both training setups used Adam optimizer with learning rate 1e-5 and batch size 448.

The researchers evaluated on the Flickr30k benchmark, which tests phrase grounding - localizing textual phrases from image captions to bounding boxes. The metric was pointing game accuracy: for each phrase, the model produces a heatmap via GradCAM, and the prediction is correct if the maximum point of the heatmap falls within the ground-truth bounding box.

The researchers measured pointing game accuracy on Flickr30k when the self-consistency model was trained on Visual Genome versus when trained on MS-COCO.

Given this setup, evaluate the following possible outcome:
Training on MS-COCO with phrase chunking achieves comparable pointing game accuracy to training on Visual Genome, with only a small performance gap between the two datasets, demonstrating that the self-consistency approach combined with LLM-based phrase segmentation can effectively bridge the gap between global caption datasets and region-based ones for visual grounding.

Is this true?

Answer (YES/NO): NO